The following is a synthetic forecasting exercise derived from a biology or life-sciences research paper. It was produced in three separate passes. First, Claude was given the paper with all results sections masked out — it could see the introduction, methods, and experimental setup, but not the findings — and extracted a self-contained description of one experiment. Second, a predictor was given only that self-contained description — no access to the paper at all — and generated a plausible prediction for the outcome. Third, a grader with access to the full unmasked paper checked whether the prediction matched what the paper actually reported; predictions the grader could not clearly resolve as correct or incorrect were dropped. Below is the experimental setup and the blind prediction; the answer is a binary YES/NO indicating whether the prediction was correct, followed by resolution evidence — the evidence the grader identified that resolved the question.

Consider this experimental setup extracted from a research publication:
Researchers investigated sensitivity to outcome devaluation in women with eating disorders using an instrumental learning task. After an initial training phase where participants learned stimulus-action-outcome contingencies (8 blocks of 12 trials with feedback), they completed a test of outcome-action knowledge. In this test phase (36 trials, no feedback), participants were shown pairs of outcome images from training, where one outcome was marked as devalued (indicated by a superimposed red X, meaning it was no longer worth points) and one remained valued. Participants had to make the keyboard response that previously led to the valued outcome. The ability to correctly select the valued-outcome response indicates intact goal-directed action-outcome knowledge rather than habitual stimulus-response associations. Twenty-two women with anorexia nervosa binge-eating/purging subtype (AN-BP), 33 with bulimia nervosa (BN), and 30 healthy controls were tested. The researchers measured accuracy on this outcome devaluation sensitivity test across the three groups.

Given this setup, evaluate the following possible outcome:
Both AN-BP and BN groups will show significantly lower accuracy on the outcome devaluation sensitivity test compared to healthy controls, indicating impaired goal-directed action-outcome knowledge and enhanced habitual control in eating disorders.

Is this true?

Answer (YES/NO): NO